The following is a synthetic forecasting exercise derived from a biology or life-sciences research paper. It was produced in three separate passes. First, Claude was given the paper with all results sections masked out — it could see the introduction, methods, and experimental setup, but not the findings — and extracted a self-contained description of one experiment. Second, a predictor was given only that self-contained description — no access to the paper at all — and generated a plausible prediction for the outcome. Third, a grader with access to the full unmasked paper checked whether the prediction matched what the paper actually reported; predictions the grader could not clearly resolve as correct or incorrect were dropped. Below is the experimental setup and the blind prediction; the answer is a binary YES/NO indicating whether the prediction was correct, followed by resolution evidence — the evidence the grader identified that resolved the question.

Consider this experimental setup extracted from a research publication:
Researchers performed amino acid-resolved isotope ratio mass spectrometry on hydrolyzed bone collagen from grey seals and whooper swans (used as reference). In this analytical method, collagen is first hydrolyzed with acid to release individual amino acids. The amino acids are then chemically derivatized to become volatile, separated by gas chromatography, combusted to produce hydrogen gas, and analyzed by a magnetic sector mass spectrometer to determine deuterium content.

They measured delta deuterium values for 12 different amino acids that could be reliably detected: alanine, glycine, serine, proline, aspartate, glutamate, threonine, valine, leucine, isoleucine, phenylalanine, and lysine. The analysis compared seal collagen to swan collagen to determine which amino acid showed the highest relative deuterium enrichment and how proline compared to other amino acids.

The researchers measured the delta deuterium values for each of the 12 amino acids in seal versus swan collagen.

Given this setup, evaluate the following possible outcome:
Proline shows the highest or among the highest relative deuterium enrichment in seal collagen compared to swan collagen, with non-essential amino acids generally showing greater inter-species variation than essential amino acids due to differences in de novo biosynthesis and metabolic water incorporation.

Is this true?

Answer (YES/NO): NO